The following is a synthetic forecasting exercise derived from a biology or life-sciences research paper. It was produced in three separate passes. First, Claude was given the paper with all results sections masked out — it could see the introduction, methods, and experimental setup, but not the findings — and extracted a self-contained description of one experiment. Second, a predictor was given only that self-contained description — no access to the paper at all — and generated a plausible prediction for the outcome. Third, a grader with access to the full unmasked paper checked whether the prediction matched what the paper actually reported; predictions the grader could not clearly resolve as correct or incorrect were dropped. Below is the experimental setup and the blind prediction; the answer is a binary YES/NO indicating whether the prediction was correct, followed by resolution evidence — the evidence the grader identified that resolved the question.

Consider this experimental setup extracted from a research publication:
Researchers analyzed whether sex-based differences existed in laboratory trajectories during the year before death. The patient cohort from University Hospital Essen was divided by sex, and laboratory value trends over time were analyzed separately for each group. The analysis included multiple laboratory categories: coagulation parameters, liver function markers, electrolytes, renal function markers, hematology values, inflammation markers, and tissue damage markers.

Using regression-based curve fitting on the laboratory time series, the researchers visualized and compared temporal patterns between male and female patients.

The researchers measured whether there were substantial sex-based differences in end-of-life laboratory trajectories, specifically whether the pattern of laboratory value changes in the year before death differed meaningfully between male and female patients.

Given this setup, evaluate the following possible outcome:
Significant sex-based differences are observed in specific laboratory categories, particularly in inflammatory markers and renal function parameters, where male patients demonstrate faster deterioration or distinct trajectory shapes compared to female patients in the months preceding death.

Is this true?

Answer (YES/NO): NO